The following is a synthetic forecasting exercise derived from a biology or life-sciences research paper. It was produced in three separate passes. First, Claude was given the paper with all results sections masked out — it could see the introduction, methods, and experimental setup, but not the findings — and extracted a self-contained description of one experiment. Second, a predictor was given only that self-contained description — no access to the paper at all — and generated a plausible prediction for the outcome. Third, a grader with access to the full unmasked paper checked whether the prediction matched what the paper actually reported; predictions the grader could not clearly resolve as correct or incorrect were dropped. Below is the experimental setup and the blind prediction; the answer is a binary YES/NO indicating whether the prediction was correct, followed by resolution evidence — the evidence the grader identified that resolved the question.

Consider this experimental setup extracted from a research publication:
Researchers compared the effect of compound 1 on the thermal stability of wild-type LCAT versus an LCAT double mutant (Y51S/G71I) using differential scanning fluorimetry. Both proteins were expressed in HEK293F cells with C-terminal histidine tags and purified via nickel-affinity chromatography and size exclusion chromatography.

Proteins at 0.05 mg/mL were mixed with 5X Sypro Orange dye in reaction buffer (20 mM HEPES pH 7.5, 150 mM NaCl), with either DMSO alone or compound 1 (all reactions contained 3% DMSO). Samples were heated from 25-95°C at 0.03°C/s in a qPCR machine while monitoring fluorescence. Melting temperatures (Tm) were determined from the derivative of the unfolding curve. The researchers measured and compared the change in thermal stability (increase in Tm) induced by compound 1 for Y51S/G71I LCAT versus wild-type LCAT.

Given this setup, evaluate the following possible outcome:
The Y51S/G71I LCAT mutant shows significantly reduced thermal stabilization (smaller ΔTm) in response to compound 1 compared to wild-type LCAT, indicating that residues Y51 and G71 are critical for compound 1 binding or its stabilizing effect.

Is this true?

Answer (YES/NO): YES